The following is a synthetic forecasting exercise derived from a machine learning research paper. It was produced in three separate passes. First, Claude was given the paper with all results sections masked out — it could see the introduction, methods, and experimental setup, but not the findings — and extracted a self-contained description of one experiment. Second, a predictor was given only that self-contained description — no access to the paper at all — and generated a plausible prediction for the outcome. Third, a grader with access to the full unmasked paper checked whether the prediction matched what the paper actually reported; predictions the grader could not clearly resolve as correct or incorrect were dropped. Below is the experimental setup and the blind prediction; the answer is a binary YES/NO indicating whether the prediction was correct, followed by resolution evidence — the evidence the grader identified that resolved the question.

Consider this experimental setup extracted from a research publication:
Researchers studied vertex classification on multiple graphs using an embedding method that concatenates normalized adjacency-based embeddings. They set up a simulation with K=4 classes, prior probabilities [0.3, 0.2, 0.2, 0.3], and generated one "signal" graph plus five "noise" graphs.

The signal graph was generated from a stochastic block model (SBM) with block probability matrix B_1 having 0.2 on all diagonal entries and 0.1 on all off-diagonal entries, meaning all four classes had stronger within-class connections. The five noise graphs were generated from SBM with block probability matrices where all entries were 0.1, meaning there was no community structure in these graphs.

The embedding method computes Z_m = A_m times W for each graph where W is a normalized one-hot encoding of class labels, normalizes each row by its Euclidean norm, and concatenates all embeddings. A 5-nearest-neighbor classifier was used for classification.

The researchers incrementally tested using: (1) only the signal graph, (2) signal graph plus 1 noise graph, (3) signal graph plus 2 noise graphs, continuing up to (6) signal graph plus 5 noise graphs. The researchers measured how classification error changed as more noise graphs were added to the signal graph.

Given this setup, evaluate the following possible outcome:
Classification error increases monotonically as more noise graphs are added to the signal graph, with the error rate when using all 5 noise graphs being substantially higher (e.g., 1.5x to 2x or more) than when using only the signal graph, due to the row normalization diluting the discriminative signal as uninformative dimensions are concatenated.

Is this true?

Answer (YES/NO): NO